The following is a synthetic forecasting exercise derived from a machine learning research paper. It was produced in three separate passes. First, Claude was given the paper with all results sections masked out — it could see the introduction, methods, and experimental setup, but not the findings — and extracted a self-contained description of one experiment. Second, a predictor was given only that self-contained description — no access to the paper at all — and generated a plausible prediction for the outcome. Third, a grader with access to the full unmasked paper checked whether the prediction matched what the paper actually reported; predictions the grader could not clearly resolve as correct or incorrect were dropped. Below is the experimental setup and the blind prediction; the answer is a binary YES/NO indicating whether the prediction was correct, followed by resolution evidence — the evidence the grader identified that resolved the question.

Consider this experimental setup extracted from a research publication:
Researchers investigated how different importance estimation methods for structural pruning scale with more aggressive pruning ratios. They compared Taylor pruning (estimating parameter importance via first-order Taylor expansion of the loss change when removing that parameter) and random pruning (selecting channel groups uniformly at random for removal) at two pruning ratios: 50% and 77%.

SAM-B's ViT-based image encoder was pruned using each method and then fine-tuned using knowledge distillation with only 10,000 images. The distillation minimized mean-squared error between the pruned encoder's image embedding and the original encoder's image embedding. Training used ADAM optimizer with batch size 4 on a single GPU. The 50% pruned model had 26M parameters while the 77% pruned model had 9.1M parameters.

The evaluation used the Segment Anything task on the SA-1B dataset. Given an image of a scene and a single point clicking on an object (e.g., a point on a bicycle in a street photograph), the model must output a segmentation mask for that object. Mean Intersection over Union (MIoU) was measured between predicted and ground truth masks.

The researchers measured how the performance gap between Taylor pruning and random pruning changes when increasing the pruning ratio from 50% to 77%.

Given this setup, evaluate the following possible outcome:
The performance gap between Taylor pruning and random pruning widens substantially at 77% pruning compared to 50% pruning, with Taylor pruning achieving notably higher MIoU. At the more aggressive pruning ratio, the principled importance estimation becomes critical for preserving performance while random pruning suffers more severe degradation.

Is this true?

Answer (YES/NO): YES